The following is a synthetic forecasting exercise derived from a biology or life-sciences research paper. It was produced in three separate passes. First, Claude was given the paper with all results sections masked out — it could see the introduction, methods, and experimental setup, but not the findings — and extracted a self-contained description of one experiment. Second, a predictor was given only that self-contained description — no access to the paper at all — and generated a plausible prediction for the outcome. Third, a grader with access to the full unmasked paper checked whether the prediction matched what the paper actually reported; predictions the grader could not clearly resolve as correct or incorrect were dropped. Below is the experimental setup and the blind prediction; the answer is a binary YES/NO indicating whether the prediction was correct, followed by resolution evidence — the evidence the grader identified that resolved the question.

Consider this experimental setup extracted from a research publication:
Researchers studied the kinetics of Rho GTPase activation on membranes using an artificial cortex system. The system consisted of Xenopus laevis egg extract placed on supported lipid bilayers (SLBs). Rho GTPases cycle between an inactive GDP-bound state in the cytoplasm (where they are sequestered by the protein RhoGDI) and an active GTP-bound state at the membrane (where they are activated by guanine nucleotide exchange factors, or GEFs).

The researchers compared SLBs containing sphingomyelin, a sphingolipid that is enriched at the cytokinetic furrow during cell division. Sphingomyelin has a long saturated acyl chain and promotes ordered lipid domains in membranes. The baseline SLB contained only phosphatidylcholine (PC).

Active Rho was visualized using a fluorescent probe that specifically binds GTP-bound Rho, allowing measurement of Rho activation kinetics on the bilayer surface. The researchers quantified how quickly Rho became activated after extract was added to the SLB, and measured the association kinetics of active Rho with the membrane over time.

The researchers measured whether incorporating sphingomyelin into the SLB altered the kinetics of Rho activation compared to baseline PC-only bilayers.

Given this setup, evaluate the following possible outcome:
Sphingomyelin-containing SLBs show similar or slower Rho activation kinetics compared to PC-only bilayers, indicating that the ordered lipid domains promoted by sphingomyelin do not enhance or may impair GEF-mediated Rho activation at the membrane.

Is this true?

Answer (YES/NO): YES